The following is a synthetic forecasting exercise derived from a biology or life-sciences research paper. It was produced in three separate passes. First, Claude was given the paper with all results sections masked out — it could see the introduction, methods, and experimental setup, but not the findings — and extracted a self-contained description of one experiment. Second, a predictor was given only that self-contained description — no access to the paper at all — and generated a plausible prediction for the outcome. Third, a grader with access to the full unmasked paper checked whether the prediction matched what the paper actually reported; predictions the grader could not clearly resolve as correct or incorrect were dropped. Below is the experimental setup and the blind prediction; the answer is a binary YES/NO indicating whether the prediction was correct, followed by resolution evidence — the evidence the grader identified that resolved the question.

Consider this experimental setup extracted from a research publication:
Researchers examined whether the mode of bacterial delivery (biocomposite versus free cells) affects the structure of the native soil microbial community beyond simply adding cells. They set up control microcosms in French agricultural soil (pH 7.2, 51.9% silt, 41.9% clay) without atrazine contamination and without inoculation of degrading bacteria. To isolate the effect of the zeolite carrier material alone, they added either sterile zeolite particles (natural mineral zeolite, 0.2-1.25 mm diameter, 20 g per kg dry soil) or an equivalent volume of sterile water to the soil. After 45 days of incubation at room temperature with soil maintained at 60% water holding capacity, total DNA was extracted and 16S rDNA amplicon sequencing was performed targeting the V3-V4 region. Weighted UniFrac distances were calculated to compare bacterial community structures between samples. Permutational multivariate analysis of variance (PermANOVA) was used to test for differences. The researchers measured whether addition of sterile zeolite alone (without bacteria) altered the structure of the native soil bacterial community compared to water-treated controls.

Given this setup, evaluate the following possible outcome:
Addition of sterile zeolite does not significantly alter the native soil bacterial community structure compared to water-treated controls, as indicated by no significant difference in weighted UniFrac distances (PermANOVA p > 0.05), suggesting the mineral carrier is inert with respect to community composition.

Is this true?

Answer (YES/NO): YES